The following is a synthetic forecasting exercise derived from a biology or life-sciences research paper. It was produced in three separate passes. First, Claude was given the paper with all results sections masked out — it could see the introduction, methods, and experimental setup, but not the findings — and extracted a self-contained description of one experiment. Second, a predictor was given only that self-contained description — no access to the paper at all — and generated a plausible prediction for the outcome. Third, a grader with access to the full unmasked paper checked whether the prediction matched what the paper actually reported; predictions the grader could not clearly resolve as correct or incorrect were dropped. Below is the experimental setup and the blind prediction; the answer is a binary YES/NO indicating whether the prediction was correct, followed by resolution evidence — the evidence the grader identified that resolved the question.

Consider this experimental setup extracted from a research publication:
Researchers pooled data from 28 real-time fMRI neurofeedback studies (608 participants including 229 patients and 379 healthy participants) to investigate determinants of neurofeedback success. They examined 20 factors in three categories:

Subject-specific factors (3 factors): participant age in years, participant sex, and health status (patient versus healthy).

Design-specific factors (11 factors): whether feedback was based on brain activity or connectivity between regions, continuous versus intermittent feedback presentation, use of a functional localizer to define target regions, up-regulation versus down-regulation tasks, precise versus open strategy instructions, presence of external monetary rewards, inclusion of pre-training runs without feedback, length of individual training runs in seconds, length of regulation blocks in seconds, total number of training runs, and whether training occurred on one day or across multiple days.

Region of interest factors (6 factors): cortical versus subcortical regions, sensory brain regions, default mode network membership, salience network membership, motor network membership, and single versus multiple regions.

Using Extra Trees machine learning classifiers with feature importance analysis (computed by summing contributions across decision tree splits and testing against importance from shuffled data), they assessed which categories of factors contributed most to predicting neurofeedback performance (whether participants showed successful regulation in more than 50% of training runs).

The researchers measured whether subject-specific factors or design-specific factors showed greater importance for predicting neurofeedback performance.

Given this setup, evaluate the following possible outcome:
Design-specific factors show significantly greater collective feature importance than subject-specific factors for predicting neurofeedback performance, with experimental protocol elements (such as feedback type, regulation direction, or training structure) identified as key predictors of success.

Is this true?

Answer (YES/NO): NO